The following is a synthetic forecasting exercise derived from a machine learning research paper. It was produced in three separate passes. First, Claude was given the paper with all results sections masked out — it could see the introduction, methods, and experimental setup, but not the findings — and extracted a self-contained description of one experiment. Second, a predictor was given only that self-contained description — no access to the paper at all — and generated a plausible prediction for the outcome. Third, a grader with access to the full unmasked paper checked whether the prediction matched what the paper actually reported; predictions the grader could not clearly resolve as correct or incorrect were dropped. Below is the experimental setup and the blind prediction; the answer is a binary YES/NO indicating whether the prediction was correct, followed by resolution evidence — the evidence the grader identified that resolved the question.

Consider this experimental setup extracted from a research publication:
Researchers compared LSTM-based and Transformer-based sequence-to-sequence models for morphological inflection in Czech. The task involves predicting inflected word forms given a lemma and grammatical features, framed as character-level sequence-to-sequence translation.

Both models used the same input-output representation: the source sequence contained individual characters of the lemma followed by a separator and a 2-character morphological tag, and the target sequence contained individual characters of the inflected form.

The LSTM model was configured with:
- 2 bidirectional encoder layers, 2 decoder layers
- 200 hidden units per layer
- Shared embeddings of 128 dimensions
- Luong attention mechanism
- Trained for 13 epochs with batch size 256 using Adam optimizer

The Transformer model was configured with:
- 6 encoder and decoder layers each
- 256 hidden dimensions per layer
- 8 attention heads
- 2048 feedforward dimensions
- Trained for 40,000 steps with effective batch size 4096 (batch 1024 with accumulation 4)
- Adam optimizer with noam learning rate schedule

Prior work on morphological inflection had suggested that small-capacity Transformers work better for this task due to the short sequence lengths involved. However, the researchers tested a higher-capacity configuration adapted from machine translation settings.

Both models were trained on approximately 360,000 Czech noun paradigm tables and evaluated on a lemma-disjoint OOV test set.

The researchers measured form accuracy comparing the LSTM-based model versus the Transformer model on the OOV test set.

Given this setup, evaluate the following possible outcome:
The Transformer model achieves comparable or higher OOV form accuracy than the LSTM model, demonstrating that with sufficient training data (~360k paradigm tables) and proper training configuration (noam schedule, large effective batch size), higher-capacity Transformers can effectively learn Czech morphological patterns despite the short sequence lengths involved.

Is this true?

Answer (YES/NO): YES